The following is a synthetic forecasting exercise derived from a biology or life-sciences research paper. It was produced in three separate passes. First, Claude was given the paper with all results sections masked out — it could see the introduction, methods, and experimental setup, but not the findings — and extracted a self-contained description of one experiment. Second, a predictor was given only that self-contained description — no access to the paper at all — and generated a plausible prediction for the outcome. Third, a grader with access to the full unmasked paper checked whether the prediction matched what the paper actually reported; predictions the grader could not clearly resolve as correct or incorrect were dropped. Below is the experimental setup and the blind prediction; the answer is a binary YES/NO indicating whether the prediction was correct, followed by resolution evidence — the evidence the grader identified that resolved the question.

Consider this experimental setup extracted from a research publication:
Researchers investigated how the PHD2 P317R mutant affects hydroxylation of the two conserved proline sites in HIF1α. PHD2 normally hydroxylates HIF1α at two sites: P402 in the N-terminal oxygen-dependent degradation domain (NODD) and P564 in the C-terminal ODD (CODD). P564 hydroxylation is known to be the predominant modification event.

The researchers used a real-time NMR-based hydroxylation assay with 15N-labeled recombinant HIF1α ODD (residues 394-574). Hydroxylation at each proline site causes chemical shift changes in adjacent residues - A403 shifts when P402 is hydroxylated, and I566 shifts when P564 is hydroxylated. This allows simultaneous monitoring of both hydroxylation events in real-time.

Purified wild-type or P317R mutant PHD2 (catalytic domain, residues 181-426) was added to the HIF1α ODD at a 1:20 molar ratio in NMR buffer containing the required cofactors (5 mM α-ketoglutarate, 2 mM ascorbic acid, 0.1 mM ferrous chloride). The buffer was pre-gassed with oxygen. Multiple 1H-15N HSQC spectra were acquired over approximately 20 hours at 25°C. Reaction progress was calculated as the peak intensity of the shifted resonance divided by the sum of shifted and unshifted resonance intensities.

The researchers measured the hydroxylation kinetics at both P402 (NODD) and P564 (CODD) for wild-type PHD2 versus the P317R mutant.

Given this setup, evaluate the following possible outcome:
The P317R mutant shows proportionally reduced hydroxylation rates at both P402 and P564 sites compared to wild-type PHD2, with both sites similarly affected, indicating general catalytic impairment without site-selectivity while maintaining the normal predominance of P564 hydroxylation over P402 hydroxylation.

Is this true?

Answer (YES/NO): NO